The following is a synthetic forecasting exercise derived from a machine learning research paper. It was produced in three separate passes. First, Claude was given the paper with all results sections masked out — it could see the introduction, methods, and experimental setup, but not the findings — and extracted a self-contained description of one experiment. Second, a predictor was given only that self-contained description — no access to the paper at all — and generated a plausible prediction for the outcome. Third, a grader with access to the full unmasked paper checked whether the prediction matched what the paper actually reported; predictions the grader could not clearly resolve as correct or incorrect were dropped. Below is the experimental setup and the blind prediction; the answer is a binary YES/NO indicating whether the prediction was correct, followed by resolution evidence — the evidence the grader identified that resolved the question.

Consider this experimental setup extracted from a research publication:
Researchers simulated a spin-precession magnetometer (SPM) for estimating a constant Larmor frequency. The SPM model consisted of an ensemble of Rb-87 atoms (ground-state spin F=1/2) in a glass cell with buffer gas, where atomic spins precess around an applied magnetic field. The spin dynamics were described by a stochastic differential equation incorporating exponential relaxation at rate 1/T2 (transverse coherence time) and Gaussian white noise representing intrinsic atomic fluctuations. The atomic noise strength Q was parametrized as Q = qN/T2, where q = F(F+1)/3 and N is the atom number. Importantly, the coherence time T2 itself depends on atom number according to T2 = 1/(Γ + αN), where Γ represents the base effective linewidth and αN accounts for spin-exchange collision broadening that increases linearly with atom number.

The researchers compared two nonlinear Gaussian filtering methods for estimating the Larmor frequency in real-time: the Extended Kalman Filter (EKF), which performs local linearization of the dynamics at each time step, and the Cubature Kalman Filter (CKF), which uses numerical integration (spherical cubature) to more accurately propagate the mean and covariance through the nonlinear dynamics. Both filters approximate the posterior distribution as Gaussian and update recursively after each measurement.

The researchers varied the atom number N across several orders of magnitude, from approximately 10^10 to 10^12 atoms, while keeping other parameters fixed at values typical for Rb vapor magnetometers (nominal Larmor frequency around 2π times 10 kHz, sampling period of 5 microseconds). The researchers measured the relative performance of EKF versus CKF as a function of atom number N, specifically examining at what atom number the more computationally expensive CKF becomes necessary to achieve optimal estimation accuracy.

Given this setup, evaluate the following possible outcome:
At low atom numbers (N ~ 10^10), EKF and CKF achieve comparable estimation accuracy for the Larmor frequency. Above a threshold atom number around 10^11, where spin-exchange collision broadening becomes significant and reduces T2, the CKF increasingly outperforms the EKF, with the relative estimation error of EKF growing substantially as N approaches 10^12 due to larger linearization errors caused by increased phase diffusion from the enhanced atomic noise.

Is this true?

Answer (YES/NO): YES